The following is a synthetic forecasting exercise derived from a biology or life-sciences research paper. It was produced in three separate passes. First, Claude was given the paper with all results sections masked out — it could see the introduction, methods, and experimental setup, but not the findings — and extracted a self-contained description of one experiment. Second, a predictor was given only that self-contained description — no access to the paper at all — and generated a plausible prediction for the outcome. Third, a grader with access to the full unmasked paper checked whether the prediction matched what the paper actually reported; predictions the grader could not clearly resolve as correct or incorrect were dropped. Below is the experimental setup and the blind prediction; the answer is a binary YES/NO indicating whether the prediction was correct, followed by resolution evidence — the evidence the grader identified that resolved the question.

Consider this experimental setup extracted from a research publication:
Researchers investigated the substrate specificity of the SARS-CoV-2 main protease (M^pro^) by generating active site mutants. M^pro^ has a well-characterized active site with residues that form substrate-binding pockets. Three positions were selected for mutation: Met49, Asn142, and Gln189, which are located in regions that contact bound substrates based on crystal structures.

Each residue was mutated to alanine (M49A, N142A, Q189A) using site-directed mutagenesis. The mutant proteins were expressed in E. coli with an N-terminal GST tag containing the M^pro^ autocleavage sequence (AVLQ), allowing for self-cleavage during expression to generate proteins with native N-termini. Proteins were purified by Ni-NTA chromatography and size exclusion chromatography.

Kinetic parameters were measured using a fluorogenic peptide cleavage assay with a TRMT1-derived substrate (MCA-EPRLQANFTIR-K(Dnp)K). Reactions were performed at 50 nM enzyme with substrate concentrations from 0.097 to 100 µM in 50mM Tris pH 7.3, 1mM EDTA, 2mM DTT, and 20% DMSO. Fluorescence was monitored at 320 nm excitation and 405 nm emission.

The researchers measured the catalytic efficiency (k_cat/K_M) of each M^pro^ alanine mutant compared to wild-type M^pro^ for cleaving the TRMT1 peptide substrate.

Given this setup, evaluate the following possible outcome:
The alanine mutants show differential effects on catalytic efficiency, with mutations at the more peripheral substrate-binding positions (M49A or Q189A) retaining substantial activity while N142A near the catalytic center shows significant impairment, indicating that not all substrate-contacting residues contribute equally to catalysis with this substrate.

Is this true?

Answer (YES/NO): NO